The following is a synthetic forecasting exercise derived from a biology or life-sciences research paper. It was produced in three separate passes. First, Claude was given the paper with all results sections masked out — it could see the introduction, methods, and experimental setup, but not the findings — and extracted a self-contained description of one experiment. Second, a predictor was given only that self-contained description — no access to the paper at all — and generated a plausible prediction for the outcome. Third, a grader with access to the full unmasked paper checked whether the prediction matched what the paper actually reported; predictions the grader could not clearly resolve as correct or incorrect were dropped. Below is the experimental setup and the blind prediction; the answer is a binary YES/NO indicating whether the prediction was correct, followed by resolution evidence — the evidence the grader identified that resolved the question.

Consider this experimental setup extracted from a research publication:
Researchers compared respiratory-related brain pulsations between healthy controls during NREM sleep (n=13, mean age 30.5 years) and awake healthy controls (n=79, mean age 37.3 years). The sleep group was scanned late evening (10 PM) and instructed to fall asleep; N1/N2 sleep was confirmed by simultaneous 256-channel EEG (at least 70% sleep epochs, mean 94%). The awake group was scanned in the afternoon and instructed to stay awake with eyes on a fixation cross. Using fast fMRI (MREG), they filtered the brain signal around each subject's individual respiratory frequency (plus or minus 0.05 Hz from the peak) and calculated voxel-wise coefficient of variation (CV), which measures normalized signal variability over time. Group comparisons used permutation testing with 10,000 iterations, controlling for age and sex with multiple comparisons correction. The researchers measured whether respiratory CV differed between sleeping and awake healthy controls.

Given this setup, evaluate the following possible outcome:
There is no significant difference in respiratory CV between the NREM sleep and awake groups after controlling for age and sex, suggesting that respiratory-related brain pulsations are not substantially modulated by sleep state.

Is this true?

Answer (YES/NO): NO